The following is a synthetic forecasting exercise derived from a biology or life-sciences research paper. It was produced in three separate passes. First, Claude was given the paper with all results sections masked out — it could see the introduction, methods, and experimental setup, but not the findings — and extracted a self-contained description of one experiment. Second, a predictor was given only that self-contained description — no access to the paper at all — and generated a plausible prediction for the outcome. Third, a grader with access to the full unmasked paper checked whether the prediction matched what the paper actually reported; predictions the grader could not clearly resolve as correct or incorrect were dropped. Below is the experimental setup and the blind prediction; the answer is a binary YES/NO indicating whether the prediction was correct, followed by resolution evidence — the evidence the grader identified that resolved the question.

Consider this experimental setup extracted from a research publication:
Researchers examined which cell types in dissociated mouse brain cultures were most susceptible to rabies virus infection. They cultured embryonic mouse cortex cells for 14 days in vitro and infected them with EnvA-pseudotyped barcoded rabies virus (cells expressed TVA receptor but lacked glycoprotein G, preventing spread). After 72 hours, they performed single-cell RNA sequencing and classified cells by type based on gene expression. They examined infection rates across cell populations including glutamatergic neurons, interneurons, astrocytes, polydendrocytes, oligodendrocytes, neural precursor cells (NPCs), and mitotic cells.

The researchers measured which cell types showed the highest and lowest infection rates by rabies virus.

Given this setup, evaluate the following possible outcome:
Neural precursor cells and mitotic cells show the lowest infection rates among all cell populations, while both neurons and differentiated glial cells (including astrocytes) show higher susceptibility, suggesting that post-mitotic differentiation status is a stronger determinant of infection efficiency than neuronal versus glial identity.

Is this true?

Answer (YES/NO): NO